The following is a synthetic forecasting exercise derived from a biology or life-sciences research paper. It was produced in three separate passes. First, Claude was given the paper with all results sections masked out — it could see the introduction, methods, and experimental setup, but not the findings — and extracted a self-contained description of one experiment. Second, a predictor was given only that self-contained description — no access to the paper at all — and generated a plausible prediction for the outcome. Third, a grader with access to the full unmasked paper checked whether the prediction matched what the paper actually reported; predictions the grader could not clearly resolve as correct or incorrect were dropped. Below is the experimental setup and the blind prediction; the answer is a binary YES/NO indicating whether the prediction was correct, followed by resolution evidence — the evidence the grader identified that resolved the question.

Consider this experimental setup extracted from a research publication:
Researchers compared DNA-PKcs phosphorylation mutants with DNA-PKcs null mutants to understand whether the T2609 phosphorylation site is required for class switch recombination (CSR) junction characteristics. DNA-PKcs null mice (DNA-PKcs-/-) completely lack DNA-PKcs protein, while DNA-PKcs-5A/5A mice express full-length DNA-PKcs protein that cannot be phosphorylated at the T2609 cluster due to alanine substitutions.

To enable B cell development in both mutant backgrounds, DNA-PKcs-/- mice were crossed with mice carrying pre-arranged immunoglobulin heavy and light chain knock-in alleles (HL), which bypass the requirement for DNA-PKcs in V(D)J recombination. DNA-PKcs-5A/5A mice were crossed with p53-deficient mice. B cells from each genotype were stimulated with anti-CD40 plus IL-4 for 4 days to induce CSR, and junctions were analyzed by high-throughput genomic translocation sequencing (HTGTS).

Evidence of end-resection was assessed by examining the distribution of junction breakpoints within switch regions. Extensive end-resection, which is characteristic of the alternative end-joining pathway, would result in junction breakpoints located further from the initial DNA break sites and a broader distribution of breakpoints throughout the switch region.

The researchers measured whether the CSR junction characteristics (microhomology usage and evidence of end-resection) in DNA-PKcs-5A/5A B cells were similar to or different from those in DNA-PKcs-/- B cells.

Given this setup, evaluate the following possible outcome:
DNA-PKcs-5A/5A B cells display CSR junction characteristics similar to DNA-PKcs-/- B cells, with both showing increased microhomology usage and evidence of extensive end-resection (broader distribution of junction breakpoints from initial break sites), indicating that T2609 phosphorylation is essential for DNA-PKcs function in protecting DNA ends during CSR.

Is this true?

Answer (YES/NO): YES